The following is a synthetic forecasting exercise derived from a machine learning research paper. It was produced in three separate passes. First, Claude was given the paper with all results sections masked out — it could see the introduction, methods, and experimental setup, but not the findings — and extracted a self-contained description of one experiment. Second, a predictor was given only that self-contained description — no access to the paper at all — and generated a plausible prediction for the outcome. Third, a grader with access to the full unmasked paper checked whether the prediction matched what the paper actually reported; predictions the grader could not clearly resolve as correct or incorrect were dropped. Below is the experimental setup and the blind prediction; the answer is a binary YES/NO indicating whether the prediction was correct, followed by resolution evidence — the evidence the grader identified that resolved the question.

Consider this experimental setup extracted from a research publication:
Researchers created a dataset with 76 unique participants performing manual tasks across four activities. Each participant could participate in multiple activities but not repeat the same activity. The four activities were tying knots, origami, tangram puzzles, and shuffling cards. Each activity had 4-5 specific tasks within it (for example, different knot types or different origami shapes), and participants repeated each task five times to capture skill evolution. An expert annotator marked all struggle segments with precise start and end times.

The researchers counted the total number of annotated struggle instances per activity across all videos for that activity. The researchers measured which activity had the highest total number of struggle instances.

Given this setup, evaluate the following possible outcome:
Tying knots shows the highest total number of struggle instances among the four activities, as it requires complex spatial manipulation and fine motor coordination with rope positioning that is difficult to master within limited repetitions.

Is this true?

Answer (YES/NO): NO